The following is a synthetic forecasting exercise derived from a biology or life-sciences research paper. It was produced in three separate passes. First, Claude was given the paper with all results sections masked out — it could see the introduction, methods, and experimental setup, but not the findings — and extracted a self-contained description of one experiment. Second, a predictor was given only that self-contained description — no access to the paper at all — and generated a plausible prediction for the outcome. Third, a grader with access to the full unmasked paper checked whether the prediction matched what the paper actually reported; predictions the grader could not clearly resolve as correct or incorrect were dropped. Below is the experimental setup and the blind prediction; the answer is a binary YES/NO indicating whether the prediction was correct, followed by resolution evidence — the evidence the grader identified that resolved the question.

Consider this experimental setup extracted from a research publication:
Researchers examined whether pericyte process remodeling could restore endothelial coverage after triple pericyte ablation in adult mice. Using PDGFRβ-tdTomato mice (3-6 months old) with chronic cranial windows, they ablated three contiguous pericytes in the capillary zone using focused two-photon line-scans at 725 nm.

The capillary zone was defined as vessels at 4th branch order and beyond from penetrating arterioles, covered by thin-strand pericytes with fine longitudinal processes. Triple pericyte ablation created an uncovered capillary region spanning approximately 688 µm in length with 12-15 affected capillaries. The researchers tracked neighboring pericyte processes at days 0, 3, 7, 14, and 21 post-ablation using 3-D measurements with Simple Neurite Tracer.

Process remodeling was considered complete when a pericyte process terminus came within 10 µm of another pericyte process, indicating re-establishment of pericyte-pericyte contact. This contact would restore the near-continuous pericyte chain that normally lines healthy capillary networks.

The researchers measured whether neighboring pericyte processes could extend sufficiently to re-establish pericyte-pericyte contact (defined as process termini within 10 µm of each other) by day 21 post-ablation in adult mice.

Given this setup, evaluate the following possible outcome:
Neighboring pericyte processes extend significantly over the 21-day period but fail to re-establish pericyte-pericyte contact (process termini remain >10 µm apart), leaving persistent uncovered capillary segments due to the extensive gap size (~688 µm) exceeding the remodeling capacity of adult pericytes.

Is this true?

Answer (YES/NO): NO